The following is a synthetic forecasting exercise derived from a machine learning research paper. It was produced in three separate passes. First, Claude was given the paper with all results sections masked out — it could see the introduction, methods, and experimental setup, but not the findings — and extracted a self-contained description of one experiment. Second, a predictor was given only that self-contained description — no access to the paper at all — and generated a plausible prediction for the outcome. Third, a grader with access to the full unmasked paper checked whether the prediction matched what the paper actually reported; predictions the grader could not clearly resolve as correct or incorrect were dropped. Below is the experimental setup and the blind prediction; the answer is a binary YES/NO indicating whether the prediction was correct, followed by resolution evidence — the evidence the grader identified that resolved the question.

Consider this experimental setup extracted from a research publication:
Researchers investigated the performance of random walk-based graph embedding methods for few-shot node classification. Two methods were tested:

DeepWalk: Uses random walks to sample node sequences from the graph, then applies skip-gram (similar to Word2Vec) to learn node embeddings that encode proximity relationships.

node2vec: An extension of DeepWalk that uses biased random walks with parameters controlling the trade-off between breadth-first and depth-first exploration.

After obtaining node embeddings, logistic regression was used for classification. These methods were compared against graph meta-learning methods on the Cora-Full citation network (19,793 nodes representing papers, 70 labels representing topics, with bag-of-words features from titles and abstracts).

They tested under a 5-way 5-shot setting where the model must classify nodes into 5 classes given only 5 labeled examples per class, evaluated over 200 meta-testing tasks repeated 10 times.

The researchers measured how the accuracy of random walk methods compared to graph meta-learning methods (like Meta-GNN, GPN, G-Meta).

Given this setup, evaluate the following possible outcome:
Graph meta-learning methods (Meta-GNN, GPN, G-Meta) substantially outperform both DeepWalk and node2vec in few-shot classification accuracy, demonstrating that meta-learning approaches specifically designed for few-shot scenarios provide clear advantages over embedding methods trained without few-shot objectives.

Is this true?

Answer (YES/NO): YES